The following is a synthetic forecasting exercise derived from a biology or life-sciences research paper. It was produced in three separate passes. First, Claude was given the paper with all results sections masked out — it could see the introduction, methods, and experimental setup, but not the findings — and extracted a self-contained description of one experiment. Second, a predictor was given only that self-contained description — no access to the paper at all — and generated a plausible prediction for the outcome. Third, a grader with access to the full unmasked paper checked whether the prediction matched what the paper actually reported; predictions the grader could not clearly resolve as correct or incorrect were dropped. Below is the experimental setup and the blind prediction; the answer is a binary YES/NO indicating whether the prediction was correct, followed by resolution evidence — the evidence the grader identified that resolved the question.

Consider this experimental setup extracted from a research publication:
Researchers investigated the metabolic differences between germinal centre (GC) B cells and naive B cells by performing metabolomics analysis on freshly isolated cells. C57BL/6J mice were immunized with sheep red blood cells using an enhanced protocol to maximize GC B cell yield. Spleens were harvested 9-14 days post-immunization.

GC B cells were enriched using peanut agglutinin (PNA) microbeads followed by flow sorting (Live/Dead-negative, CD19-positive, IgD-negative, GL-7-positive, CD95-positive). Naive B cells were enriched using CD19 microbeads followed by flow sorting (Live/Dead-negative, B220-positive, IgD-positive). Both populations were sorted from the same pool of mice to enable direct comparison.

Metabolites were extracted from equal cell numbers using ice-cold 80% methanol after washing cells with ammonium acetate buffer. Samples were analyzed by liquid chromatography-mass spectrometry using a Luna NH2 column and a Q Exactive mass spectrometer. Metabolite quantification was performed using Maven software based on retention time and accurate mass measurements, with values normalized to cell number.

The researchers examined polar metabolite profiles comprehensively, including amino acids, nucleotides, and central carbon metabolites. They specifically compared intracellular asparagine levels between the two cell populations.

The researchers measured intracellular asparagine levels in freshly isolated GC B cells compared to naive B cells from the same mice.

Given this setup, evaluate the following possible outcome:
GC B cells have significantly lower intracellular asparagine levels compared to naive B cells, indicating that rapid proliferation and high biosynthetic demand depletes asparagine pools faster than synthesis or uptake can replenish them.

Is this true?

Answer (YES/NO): NO